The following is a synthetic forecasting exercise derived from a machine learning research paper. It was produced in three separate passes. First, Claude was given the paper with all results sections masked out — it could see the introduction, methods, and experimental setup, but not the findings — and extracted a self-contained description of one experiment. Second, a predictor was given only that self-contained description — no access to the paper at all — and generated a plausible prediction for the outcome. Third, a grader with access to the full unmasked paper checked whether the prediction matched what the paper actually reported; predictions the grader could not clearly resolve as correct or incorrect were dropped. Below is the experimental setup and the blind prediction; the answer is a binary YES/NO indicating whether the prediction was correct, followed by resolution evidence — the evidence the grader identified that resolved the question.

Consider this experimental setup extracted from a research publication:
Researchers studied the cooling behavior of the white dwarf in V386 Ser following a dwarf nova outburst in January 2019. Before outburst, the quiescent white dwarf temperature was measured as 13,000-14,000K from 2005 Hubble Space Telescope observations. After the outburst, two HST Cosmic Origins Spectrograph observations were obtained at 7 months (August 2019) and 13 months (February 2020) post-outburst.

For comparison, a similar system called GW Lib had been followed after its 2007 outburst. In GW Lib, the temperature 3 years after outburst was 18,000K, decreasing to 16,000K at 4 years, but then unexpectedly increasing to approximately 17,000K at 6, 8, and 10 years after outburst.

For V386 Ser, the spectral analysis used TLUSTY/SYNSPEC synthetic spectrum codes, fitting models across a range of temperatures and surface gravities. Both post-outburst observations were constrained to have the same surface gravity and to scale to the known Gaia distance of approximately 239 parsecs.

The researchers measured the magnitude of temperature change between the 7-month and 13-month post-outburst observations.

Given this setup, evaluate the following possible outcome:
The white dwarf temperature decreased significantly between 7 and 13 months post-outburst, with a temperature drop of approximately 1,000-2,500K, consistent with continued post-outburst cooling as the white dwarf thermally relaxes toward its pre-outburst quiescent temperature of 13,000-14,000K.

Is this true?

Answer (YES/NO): YES